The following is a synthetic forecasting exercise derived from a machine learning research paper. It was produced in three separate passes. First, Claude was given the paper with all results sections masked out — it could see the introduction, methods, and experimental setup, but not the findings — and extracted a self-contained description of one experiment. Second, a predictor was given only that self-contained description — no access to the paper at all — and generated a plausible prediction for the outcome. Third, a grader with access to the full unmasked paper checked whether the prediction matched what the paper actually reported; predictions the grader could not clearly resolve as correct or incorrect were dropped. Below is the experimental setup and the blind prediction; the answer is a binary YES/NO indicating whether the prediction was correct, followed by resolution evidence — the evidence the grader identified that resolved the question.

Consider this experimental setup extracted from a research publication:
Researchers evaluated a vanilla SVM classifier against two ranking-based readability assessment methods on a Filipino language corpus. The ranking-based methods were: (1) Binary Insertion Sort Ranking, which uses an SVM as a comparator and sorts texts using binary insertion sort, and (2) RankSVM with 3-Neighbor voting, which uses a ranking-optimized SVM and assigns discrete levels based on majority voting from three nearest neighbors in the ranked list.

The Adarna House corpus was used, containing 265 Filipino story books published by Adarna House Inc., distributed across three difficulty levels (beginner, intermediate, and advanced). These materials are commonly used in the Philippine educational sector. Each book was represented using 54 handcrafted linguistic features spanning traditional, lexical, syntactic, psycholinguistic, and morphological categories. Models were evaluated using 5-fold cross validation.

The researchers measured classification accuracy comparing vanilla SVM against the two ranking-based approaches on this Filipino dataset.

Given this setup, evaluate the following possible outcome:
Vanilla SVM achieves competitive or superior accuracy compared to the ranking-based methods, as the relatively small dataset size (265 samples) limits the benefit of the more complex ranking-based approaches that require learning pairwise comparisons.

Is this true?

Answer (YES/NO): YES